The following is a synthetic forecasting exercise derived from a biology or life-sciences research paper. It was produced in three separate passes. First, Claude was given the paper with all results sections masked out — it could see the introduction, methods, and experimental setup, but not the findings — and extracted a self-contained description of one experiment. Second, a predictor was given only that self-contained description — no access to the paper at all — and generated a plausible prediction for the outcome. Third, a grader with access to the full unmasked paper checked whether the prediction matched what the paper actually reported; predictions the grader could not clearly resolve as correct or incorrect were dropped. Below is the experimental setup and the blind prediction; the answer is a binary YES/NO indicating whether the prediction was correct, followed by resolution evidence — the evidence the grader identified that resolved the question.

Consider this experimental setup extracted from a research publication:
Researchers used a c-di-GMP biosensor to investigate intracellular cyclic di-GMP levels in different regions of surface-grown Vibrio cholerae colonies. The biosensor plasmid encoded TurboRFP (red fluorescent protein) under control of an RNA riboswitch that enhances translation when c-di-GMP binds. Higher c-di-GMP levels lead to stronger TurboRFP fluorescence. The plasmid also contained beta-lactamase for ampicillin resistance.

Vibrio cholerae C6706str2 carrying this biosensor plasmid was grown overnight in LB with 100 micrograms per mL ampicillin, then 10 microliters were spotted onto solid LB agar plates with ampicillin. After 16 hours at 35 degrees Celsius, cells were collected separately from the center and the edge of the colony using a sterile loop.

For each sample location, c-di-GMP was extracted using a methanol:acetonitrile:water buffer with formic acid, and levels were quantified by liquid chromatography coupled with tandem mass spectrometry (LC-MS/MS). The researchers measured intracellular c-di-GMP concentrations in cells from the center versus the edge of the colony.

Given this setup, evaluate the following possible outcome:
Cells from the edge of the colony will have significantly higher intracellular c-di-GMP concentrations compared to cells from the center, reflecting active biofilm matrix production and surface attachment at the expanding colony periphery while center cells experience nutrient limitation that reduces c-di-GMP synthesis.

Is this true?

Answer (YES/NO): NO